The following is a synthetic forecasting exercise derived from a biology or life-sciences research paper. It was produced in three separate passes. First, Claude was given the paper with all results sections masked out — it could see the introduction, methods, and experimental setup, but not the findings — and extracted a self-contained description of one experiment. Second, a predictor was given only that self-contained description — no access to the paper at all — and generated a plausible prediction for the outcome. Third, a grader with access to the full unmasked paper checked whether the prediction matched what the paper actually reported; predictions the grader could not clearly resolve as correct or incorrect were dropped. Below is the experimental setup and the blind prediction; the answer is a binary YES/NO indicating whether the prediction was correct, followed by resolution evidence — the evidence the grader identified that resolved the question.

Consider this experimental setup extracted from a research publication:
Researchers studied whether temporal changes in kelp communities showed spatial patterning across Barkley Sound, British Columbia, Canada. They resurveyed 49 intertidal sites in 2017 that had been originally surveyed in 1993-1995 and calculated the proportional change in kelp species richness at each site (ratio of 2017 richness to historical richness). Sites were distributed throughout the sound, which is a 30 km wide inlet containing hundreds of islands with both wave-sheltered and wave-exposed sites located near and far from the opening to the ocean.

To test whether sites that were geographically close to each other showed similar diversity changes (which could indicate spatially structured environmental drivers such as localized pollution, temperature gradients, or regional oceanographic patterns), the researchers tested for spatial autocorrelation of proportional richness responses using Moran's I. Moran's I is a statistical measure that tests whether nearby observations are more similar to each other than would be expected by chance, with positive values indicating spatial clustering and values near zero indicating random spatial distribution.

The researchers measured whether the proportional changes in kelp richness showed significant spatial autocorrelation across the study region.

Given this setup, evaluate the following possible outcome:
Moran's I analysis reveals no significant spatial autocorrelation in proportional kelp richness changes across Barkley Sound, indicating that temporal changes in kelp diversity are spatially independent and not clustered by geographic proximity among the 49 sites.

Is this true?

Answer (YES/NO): YES